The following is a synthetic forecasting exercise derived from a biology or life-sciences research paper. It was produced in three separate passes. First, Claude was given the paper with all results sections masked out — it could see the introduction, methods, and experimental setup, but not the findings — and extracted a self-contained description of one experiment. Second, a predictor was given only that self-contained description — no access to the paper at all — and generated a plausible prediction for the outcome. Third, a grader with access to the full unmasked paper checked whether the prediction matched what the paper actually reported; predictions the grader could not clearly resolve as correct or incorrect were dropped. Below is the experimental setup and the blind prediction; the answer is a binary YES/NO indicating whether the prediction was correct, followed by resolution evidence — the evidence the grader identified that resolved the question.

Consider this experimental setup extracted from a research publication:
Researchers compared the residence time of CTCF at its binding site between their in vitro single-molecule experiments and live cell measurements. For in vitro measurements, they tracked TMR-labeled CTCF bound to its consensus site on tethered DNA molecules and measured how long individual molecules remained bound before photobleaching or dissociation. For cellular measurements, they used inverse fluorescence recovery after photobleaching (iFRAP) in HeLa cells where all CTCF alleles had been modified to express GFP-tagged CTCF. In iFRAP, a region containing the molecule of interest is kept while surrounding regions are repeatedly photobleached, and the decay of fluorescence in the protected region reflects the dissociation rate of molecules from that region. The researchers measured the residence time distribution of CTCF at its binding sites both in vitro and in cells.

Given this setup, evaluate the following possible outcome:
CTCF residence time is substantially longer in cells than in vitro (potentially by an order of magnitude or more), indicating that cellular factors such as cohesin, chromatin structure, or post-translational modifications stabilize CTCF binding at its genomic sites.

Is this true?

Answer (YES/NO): NO